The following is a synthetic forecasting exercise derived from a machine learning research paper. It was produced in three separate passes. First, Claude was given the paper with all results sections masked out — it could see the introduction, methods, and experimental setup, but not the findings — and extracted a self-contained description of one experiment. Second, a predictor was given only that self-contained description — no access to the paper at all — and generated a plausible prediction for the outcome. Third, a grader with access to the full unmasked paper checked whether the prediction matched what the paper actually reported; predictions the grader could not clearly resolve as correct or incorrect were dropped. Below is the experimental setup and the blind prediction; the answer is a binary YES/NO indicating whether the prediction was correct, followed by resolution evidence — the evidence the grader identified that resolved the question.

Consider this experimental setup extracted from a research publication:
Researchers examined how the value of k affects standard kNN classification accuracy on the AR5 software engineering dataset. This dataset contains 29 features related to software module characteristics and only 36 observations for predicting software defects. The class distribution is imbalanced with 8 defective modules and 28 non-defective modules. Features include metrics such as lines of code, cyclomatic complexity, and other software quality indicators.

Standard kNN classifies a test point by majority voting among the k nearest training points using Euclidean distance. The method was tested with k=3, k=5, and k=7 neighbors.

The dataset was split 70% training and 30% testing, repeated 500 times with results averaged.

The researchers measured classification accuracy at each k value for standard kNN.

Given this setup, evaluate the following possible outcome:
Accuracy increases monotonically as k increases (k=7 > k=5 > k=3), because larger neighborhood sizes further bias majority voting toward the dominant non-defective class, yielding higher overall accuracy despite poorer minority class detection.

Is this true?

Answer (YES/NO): NO